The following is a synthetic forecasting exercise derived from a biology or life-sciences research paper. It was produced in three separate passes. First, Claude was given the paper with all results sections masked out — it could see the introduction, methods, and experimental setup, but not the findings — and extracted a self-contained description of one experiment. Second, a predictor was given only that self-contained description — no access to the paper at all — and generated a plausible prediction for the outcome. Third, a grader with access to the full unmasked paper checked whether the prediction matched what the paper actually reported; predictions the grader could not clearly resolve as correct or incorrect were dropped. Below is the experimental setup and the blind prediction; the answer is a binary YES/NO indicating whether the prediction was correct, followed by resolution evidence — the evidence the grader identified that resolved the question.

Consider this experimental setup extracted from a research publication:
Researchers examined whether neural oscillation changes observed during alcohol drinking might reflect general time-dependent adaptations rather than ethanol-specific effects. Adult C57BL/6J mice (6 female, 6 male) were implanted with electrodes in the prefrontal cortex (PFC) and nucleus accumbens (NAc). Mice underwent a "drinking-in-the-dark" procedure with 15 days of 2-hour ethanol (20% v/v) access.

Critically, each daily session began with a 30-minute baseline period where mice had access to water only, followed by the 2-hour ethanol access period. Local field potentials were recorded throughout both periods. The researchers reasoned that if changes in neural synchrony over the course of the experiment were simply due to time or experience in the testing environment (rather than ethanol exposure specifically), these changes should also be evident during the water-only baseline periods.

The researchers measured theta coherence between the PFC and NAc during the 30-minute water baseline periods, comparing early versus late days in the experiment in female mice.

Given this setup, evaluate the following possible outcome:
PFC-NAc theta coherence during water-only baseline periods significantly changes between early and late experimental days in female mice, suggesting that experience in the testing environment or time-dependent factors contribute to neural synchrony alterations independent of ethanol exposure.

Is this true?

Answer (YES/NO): NO